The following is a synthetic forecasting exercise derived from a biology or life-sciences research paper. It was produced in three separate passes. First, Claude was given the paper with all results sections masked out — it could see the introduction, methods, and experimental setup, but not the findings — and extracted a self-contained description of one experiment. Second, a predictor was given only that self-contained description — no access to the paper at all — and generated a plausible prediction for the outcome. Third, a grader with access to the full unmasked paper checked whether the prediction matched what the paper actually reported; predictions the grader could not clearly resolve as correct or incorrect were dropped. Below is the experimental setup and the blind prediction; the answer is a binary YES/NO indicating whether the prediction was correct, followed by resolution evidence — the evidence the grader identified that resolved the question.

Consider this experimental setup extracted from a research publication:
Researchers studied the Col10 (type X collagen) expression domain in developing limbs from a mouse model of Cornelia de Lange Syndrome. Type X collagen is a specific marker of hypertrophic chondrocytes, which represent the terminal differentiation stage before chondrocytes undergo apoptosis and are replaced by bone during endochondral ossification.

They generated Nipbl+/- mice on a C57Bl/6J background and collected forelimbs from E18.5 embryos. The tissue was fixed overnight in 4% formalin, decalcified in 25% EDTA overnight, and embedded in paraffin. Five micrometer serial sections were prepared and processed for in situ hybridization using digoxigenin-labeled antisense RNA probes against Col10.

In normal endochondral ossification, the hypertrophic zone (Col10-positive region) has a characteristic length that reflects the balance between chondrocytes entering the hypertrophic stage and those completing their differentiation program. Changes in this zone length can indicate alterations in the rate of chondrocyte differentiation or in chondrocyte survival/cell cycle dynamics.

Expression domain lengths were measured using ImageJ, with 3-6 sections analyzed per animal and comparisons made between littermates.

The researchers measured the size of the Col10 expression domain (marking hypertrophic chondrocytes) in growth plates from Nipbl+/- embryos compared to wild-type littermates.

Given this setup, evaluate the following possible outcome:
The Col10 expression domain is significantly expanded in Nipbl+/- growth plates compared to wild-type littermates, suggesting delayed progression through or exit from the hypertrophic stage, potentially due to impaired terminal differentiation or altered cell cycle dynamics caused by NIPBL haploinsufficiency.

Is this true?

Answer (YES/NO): NO